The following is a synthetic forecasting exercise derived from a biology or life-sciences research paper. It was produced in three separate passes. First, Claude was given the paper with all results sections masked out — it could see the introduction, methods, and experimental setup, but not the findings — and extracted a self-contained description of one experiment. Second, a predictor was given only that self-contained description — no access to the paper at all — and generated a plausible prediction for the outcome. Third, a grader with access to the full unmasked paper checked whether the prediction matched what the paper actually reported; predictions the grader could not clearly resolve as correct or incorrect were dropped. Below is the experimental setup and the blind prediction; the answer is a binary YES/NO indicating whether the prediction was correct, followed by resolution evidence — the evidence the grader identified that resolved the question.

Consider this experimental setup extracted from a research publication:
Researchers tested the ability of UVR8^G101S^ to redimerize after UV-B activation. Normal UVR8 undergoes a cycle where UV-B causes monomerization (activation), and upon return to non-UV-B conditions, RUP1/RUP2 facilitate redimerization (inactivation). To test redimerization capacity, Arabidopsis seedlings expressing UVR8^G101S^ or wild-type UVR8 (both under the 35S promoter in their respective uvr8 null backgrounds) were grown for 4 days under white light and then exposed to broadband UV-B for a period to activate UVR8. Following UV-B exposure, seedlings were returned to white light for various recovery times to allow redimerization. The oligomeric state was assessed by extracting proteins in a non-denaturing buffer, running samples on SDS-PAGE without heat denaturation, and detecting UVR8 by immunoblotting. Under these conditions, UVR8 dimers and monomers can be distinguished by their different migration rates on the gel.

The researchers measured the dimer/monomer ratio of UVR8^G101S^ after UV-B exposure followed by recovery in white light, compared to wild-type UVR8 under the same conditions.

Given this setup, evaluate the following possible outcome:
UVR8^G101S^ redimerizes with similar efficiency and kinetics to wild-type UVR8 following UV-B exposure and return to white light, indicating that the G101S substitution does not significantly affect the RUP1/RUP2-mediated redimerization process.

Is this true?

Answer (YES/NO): NO